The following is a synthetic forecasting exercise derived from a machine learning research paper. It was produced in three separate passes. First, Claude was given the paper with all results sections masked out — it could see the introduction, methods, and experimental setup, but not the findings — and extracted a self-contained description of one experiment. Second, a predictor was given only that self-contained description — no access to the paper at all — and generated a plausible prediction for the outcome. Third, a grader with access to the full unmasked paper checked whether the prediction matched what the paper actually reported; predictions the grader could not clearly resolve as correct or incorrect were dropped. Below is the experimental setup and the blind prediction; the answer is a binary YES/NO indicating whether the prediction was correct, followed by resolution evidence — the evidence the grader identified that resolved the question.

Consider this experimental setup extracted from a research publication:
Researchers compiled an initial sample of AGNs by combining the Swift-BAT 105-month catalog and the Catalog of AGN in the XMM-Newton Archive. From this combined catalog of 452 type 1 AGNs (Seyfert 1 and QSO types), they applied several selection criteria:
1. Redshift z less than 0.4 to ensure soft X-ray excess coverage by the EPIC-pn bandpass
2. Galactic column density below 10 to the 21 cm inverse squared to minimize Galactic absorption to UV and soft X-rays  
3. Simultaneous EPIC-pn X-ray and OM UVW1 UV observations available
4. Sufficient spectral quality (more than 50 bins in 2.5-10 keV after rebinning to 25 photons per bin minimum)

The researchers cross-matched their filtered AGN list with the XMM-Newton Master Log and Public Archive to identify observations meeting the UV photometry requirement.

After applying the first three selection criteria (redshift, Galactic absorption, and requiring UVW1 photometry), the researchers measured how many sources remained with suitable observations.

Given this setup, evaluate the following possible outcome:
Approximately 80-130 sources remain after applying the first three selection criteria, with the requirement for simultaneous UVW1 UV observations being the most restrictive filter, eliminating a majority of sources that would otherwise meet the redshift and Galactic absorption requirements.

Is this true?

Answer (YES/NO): NO